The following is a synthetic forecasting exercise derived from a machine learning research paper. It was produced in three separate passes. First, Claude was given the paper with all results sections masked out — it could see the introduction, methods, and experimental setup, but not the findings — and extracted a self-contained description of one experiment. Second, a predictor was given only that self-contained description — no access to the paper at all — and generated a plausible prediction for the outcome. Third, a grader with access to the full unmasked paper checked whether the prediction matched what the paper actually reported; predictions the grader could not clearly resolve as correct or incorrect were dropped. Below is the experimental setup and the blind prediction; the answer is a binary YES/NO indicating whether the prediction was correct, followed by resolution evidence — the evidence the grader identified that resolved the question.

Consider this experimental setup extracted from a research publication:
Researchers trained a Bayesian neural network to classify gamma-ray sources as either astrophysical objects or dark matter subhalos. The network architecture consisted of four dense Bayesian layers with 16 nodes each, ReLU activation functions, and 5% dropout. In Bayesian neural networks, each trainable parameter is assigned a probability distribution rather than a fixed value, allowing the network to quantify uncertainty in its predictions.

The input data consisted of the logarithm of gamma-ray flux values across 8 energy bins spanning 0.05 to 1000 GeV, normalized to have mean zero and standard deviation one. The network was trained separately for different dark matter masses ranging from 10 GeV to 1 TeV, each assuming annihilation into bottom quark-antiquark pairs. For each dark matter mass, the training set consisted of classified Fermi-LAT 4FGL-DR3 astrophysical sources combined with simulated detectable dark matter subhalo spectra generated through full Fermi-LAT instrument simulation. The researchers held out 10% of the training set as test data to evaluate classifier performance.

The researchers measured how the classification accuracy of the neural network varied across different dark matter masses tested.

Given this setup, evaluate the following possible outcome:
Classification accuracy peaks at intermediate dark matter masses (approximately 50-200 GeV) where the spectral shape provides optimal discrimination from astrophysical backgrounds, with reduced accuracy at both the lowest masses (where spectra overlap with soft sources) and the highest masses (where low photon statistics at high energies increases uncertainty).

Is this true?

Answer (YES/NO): NO